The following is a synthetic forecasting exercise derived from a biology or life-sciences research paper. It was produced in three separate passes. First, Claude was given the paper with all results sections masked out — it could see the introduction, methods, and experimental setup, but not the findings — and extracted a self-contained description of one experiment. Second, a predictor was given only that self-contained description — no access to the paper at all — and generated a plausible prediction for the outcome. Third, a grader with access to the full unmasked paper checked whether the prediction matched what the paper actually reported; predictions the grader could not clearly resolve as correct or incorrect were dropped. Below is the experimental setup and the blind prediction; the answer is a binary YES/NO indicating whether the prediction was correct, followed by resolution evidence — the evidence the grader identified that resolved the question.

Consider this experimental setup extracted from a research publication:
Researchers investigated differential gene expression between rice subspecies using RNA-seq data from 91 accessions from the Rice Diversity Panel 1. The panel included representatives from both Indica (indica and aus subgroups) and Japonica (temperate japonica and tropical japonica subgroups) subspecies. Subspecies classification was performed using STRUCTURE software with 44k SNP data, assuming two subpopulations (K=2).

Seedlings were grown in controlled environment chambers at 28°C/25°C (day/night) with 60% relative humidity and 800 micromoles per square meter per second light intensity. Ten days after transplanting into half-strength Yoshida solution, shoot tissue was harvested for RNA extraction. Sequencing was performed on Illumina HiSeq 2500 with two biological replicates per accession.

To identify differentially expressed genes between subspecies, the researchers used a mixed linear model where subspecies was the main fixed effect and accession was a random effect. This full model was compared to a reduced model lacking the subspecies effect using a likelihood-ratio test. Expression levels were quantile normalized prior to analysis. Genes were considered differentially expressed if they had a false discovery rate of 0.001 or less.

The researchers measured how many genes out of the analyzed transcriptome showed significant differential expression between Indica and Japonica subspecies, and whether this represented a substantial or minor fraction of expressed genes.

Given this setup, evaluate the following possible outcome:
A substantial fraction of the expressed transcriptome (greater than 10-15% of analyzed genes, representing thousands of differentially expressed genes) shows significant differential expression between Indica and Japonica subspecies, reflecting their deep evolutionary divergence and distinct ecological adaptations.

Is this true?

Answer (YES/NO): YES